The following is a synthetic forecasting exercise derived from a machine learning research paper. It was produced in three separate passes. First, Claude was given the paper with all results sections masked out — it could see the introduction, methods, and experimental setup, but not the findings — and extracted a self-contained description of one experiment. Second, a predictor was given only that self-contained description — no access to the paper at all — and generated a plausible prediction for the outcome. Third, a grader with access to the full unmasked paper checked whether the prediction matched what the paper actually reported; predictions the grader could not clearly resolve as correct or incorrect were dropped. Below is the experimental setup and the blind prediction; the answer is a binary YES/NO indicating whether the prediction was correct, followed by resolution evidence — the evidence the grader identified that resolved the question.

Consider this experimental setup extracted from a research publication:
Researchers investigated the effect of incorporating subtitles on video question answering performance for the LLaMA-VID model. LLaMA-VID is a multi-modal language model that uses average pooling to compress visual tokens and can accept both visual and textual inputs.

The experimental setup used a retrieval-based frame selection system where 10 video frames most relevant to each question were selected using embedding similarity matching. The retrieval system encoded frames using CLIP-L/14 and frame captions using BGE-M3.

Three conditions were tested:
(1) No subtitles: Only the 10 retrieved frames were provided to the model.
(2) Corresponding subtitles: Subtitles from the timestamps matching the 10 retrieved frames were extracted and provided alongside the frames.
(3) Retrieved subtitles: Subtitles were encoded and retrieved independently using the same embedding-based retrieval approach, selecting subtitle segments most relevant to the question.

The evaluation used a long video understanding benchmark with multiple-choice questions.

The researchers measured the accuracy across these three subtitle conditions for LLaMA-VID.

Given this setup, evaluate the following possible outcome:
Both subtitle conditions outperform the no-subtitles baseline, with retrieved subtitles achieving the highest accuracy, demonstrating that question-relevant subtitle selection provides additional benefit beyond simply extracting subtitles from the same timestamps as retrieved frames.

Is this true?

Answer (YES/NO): YES